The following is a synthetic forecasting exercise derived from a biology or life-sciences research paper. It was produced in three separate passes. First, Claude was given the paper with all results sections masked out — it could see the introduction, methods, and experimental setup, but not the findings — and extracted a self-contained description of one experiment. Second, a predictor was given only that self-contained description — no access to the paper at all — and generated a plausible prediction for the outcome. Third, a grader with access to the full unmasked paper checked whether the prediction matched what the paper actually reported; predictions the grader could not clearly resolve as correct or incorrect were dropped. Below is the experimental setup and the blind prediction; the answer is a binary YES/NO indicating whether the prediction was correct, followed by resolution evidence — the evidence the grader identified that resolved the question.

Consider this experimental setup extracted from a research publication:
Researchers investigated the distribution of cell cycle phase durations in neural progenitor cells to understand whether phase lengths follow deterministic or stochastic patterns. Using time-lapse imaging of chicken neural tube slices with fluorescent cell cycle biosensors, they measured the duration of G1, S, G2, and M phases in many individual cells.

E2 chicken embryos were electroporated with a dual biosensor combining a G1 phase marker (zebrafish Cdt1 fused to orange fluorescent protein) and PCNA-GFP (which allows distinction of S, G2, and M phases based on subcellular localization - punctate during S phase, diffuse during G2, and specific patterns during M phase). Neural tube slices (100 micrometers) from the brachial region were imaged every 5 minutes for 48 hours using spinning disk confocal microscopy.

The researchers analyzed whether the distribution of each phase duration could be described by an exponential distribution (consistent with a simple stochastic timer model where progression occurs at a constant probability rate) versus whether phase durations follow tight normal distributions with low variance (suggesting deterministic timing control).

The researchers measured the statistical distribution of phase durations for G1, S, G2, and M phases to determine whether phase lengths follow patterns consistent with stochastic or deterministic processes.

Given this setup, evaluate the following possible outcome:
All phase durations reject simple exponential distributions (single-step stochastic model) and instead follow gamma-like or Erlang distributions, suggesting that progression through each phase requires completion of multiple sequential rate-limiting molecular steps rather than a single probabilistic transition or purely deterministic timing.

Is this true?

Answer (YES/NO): NO